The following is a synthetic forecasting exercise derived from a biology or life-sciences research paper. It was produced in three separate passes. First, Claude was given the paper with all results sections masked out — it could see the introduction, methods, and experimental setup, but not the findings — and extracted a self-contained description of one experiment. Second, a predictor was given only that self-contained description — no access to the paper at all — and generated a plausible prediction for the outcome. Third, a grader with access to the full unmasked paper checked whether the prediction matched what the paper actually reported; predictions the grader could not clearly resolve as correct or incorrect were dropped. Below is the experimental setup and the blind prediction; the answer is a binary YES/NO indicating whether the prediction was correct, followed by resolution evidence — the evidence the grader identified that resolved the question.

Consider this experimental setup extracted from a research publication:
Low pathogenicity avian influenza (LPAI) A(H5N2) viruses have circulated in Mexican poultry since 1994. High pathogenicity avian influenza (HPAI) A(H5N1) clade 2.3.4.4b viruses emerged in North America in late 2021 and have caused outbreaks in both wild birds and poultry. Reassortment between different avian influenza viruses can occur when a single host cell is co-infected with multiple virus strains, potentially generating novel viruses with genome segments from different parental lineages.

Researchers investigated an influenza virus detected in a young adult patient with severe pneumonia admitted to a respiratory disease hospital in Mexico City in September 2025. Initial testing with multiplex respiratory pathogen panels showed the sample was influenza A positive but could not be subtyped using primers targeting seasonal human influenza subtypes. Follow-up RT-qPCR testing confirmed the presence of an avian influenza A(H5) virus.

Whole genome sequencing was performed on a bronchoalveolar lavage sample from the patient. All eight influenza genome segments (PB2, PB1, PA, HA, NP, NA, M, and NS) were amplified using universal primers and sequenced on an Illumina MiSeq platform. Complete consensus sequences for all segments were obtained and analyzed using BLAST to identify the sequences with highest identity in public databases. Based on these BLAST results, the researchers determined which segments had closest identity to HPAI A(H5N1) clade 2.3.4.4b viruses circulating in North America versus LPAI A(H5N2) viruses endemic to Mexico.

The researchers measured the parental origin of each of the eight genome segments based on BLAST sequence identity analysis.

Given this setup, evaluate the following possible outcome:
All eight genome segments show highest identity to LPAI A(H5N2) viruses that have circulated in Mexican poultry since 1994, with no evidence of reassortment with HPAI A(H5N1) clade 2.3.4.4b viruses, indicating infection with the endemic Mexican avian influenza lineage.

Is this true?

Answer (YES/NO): NO